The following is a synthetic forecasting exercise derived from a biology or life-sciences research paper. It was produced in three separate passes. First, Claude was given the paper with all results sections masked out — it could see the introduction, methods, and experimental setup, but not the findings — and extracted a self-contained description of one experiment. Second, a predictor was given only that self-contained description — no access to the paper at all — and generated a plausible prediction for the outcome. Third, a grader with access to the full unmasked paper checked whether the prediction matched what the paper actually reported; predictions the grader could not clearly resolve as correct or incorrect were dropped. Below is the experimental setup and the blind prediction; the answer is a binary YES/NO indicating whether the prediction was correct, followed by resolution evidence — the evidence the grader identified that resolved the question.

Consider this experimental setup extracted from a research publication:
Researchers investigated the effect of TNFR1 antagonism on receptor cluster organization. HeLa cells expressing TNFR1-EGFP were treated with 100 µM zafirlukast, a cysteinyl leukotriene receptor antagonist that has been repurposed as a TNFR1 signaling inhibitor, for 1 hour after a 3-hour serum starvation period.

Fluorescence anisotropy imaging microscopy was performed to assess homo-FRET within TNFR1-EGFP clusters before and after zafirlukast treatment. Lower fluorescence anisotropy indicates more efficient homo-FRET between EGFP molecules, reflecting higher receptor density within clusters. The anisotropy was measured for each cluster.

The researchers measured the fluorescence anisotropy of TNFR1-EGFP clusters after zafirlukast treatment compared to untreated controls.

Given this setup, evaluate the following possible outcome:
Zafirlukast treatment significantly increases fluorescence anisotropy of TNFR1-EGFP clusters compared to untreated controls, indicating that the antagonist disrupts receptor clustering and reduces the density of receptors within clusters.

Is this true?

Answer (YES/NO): NO